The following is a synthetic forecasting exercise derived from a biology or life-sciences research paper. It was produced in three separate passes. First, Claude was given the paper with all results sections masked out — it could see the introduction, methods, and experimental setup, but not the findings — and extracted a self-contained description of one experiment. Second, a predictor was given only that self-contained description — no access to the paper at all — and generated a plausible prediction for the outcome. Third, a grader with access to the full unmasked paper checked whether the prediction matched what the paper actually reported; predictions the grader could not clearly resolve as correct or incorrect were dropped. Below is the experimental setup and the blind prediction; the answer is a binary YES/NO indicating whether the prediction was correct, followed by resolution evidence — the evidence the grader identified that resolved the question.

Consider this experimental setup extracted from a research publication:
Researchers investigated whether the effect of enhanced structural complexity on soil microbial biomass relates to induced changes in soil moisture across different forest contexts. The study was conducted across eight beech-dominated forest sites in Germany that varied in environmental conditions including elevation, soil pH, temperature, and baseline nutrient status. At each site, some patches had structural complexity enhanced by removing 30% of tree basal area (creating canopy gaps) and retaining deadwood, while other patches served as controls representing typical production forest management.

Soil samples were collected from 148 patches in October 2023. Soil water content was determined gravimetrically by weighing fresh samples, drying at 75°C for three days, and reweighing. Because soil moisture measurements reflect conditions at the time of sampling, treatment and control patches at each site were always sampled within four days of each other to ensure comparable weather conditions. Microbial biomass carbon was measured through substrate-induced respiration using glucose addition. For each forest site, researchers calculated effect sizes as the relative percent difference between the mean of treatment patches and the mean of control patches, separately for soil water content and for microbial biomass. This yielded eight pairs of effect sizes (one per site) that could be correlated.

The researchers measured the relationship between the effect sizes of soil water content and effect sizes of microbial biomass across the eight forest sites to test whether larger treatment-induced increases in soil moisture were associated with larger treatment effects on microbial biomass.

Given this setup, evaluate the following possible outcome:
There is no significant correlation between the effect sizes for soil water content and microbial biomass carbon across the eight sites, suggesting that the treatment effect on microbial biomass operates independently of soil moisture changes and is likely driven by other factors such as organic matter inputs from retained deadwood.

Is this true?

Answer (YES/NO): NO